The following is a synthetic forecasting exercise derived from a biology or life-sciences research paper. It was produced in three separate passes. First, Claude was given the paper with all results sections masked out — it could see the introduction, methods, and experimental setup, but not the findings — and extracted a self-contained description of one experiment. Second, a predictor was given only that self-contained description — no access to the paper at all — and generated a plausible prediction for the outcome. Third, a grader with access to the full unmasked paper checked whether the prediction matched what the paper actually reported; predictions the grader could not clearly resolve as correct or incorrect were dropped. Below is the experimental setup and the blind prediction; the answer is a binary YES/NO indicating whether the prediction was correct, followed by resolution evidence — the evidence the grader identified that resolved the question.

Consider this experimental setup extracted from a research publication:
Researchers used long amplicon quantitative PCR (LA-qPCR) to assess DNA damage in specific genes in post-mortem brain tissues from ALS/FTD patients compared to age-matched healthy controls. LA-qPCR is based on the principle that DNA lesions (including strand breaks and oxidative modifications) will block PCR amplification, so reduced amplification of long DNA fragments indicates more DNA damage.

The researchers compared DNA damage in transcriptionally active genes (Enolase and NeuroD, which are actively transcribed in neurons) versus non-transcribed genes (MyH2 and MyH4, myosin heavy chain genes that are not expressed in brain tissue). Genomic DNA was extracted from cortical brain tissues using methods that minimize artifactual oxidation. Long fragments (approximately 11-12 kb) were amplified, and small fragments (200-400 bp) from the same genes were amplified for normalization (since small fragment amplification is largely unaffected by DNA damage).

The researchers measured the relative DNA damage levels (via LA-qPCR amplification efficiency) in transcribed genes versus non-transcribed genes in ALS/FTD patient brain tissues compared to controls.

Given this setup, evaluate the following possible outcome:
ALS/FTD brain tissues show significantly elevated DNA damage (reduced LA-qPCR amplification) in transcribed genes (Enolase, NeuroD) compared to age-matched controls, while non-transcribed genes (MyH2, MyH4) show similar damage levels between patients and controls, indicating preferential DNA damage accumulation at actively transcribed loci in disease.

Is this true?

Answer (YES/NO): YES